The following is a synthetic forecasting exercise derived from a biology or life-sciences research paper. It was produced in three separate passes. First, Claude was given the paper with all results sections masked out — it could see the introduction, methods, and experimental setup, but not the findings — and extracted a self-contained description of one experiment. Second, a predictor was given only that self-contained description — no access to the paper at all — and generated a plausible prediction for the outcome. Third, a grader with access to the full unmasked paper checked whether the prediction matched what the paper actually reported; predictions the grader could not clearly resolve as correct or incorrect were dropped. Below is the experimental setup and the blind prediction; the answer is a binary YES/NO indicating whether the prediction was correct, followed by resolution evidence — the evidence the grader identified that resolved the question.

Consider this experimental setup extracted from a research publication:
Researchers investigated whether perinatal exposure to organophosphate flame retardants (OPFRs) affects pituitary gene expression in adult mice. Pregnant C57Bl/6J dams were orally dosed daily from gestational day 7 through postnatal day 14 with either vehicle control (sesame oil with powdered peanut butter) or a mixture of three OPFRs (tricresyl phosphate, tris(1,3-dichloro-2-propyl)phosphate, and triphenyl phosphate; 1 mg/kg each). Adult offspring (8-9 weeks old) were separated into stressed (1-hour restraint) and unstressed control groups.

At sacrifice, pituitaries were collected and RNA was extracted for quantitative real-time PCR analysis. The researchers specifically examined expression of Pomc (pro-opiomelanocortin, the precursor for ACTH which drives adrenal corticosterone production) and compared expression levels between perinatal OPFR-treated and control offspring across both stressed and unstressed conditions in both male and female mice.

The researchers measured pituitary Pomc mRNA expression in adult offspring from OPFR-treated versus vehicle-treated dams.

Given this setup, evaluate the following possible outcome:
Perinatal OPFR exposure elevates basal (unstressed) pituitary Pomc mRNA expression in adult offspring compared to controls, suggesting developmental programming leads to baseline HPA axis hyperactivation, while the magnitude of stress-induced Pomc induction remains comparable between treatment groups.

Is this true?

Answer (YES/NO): NO